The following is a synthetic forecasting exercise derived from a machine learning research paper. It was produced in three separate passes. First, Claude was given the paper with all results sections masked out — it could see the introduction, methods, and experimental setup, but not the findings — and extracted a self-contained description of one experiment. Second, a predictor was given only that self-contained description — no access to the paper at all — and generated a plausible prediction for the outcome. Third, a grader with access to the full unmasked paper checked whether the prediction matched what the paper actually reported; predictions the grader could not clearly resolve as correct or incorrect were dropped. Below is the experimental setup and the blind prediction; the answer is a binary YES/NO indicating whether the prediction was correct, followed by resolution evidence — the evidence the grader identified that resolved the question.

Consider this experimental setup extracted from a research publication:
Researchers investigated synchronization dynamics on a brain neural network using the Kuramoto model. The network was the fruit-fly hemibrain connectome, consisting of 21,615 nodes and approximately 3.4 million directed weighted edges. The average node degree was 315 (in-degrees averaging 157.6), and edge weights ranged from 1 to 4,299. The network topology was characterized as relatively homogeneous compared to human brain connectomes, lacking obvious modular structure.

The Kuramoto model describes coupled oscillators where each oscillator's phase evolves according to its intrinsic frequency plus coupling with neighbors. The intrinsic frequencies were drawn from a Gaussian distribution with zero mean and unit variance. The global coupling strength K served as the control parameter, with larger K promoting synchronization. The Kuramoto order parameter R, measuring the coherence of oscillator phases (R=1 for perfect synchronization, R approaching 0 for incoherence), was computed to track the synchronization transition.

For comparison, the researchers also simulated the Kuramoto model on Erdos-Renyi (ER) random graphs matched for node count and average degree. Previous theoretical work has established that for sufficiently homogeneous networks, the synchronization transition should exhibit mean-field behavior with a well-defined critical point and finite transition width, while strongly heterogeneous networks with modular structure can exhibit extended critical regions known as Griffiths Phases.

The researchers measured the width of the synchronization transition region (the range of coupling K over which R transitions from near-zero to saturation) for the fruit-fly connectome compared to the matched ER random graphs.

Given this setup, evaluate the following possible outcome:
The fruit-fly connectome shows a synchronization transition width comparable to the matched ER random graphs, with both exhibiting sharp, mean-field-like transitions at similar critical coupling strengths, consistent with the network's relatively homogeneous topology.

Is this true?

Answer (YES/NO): NO